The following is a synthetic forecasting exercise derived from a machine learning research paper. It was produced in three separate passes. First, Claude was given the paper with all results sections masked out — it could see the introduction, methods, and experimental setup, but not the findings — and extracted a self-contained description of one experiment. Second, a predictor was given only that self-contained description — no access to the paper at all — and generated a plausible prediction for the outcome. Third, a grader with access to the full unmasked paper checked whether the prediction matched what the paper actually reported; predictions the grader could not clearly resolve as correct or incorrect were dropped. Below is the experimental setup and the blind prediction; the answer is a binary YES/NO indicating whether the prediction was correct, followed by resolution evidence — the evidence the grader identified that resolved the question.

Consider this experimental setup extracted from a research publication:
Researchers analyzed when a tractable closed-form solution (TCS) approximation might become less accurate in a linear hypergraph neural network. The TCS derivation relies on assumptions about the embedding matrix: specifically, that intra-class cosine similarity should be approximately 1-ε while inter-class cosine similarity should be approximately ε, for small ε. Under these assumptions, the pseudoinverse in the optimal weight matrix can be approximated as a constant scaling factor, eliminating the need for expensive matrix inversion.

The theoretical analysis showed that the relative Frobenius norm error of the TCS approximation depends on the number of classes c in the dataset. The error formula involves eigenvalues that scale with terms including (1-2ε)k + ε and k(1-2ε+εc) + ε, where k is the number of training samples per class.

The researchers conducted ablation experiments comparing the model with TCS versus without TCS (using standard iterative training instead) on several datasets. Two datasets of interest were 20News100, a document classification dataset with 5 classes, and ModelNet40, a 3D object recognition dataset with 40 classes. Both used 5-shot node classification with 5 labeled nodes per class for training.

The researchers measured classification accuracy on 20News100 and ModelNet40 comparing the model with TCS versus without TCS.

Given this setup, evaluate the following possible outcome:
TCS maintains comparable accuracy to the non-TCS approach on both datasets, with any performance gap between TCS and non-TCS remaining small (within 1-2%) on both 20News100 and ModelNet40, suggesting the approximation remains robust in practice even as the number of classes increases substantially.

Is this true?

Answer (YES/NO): NO